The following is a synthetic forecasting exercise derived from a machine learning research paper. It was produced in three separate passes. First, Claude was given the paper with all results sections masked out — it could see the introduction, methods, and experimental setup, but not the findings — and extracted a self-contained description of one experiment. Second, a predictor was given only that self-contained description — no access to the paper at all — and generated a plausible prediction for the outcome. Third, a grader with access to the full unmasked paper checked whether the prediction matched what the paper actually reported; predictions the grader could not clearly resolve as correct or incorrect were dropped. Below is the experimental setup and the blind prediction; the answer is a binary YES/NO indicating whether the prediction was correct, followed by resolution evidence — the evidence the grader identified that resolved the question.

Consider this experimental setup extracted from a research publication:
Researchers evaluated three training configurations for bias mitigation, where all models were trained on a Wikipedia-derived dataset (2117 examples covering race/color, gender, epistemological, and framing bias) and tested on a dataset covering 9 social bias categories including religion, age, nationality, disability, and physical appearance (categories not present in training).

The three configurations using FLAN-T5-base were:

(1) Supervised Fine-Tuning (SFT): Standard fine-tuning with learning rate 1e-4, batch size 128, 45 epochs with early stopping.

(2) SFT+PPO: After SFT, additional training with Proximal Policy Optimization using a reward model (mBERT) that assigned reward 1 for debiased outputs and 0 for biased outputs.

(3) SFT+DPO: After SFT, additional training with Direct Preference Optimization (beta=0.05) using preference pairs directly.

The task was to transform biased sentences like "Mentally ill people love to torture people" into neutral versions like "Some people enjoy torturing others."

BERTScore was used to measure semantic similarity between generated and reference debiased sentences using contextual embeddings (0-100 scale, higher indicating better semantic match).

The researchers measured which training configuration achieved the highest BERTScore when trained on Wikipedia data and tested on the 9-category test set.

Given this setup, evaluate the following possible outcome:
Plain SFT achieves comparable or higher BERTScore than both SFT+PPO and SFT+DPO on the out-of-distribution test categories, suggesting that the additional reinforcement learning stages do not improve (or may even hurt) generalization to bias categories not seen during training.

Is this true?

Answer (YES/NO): YES